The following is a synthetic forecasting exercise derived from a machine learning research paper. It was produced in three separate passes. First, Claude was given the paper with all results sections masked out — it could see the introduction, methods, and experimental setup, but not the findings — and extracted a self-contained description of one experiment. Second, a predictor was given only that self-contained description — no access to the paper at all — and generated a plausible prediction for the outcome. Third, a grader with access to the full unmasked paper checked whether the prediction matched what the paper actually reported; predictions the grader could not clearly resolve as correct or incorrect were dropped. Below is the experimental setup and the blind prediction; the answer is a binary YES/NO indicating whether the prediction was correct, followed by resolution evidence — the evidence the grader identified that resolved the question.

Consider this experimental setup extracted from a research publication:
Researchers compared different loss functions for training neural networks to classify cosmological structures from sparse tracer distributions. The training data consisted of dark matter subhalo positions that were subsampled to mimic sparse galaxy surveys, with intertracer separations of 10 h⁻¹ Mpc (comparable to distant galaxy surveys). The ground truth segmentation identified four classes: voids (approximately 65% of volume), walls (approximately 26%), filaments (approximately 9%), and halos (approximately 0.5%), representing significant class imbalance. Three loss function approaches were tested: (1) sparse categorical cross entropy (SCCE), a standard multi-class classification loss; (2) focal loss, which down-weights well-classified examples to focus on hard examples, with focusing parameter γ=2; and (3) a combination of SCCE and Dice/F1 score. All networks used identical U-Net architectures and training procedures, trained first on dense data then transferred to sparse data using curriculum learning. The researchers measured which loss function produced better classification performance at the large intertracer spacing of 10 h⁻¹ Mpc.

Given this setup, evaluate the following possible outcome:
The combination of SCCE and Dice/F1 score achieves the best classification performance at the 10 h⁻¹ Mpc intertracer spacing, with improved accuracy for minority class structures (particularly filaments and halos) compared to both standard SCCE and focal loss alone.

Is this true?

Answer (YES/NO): NO